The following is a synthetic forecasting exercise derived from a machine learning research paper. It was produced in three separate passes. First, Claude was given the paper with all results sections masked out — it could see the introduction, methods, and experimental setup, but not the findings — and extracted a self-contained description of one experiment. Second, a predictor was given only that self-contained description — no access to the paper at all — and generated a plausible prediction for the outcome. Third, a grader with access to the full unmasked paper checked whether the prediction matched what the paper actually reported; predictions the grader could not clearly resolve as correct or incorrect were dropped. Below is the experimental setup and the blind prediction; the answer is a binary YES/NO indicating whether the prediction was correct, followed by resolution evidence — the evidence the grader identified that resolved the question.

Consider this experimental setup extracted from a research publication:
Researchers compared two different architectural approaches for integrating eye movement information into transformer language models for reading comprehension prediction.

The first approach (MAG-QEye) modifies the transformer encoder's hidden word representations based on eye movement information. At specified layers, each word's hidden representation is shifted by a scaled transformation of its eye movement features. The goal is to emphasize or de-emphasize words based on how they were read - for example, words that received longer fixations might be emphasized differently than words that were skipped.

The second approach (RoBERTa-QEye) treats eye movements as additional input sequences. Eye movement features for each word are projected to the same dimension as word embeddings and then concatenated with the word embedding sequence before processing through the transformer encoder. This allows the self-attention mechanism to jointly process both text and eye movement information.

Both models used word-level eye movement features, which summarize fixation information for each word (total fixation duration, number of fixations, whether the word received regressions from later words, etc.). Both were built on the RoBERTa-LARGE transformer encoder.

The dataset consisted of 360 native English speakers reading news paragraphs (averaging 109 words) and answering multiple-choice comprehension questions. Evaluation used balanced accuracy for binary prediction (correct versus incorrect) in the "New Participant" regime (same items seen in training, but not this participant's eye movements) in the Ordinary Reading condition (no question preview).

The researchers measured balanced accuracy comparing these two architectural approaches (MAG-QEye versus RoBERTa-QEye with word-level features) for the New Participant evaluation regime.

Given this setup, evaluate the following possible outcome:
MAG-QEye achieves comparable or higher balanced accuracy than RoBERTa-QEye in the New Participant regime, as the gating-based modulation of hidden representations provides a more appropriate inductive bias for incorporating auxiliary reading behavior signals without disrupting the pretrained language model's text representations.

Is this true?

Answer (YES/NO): YES